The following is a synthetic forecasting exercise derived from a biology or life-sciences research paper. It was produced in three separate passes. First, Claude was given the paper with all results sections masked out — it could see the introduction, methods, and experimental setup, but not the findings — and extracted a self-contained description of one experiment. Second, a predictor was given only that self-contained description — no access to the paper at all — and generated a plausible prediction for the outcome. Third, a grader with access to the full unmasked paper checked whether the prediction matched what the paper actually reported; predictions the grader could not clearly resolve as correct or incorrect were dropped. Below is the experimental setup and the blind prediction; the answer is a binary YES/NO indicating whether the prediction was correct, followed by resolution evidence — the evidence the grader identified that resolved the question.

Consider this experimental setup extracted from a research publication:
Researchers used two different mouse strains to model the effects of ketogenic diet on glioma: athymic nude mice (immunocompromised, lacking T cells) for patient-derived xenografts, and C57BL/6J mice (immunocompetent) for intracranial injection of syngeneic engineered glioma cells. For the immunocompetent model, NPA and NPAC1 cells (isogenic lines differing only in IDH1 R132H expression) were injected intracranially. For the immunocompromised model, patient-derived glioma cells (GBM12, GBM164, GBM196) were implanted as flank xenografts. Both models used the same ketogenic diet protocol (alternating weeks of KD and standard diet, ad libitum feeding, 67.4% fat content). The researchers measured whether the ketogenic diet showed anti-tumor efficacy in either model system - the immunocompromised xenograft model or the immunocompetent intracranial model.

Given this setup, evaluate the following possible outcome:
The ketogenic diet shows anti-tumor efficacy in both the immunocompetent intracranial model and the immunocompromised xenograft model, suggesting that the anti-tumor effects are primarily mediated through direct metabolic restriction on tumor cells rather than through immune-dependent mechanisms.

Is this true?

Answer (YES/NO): NO